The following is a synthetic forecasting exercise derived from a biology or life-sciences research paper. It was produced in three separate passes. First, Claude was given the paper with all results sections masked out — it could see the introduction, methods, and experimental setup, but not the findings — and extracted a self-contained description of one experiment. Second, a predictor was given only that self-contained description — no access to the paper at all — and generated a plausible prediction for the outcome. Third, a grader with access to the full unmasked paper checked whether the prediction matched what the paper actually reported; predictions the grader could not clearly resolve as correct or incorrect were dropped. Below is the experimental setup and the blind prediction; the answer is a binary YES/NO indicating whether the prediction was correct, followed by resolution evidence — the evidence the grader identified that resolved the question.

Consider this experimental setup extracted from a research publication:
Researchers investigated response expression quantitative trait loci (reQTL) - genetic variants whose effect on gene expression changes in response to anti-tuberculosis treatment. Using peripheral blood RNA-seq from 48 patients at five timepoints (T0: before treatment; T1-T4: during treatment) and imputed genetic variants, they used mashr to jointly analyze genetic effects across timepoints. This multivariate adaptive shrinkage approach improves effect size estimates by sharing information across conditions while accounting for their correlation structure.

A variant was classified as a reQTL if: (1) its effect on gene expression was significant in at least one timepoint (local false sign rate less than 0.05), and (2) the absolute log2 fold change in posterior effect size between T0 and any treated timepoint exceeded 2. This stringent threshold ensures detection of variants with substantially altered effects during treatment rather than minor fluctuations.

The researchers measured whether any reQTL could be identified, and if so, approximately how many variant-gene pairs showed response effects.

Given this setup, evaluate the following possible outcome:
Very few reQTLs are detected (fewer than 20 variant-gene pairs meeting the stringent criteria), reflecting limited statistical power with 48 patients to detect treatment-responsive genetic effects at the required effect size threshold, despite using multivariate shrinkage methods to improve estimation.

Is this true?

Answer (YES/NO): NO